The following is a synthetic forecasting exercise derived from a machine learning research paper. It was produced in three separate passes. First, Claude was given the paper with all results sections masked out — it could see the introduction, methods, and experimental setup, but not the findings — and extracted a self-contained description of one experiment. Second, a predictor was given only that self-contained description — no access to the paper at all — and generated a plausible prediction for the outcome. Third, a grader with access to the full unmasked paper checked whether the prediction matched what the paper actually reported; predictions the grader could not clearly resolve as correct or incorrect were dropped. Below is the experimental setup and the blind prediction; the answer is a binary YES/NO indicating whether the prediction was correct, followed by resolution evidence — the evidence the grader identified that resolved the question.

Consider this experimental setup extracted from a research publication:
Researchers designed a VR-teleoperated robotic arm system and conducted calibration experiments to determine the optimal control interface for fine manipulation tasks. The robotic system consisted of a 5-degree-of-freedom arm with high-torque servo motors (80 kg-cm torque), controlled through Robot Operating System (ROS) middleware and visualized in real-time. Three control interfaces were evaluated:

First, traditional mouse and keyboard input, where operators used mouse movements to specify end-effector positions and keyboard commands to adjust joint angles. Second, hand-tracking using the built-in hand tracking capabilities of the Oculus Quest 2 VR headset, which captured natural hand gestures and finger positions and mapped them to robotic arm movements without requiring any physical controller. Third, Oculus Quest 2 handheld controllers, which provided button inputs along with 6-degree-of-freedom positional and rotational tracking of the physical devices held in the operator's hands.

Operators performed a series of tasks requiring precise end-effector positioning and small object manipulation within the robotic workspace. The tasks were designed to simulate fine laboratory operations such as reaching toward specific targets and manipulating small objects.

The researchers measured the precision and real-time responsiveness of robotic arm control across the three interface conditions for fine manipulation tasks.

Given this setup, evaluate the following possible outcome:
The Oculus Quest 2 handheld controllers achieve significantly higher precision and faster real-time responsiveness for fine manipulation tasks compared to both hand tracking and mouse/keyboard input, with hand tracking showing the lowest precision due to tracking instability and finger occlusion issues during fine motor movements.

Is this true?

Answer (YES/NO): NO